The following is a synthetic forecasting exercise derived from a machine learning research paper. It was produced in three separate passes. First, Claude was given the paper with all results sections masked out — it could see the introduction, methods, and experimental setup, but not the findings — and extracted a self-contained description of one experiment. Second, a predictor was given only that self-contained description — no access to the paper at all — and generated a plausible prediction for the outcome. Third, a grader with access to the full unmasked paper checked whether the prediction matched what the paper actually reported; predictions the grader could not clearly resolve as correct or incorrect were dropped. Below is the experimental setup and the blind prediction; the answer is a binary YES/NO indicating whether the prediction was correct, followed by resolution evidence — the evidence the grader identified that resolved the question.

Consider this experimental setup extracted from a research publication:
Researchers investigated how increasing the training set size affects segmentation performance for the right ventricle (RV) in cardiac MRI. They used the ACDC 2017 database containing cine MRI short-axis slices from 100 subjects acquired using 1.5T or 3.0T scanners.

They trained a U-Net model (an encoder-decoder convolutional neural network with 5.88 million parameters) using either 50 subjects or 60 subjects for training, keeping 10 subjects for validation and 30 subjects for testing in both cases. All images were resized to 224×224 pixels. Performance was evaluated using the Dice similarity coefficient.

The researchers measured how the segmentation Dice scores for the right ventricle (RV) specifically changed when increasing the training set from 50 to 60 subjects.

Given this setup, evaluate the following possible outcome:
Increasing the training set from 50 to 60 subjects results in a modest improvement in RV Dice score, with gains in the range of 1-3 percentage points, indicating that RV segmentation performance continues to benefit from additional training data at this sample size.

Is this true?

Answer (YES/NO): NO